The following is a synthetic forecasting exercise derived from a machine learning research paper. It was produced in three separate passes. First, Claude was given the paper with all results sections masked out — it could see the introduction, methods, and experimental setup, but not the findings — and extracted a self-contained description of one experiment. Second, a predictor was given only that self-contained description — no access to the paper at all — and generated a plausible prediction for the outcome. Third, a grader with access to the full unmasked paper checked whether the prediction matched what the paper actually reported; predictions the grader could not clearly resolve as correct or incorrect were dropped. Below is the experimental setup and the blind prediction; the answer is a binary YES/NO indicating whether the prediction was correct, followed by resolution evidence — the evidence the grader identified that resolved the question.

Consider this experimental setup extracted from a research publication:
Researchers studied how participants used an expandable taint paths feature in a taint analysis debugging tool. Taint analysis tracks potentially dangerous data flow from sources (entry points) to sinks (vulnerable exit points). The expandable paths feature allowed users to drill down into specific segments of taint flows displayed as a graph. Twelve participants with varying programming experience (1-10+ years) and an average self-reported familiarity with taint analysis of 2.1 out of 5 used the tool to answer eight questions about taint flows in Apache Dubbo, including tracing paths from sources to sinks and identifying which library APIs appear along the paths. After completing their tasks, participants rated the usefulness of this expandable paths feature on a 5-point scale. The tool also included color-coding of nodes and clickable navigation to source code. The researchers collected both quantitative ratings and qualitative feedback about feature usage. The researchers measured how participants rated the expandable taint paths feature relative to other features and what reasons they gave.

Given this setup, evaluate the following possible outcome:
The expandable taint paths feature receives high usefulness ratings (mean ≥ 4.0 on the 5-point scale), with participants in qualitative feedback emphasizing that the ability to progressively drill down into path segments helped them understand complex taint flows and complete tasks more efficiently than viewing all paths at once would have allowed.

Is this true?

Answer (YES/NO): NO